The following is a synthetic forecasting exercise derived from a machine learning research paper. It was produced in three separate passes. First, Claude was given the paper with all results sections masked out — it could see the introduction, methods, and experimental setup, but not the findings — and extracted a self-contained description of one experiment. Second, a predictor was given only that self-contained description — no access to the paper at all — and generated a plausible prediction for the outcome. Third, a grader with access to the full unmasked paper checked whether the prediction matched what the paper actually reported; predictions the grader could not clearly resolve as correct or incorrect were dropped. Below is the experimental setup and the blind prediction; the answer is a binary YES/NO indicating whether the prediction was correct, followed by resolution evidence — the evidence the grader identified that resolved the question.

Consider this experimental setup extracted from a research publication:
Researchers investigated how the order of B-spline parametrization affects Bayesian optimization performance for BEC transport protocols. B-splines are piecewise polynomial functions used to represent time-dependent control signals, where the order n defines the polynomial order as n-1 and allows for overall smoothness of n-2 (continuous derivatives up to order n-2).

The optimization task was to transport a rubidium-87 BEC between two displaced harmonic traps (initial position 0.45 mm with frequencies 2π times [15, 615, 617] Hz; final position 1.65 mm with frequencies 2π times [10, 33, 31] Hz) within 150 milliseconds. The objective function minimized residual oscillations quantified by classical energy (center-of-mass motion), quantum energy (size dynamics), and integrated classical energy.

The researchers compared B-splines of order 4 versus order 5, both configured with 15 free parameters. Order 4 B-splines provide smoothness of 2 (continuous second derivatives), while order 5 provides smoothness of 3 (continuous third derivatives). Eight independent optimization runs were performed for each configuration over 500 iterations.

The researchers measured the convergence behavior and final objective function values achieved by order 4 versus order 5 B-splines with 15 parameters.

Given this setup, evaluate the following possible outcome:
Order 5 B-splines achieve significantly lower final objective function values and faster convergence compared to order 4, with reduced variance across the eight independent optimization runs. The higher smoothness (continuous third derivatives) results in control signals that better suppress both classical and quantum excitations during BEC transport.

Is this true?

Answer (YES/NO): NO